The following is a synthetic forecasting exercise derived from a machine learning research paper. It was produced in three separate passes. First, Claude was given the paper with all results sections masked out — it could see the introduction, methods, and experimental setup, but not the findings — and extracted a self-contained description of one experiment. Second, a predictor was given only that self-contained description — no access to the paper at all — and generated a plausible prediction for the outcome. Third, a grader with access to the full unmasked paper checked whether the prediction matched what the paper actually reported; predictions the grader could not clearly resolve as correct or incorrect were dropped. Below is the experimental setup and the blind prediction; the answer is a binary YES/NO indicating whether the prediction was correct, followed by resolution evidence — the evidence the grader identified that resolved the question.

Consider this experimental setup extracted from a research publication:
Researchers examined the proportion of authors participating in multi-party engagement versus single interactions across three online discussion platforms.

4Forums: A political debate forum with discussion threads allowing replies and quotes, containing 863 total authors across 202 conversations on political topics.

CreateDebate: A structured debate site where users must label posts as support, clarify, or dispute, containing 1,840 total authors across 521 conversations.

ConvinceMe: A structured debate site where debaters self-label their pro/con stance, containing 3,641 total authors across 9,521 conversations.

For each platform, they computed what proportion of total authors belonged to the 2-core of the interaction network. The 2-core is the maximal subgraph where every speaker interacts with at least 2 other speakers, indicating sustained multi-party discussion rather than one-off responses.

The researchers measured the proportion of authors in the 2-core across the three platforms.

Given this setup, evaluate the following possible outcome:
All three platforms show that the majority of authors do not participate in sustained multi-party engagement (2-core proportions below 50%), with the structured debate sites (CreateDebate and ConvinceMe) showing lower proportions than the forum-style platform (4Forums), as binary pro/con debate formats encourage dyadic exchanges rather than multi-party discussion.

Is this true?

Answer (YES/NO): NO